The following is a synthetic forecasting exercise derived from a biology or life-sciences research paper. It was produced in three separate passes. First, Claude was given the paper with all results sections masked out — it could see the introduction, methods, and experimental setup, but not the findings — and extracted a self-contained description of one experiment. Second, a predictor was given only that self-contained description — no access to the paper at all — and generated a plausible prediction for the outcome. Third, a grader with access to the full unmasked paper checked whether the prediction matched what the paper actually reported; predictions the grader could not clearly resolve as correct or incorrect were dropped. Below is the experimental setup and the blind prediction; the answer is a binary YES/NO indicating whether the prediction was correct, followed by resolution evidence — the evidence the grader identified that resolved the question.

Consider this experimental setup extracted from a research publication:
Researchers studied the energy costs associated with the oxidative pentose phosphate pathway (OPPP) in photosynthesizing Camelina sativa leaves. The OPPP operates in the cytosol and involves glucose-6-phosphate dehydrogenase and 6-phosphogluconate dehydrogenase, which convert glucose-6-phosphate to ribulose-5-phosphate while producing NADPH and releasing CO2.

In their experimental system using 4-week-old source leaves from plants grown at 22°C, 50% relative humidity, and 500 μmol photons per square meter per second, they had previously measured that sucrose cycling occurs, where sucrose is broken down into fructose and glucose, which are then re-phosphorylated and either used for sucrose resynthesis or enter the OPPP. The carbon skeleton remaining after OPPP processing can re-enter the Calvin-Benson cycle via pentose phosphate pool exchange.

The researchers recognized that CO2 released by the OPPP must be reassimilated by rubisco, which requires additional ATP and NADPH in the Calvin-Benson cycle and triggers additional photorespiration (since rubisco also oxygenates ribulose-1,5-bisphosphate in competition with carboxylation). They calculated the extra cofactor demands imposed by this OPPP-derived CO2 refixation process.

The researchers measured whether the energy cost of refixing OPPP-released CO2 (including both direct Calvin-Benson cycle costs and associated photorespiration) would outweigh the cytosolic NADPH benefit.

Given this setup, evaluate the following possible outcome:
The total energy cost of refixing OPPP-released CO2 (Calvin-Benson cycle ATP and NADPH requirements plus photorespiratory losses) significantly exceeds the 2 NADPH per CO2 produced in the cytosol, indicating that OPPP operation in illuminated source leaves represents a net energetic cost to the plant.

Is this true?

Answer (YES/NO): YES